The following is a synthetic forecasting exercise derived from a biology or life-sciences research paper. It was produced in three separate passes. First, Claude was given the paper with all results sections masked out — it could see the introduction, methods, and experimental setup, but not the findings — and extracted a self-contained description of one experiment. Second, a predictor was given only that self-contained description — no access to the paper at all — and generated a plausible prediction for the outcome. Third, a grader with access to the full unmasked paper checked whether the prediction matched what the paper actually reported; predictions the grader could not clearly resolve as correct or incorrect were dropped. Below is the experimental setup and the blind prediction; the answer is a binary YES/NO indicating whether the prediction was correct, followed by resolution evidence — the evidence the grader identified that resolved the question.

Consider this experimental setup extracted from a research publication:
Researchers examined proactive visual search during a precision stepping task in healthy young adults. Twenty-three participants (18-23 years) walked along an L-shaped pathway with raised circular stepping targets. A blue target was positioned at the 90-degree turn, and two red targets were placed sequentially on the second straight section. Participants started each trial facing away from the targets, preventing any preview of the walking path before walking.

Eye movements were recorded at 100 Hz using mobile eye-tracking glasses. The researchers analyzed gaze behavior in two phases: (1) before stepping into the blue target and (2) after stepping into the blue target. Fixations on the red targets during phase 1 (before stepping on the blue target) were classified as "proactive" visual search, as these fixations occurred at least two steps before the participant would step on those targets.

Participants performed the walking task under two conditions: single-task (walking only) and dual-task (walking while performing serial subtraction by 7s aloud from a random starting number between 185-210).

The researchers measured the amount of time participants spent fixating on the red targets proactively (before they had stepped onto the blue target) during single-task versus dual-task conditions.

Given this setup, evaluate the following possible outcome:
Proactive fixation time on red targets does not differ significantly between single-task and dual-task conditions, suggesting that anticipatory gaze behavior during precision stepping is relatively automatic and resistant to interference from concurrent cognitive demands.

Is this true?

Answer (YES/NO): NO